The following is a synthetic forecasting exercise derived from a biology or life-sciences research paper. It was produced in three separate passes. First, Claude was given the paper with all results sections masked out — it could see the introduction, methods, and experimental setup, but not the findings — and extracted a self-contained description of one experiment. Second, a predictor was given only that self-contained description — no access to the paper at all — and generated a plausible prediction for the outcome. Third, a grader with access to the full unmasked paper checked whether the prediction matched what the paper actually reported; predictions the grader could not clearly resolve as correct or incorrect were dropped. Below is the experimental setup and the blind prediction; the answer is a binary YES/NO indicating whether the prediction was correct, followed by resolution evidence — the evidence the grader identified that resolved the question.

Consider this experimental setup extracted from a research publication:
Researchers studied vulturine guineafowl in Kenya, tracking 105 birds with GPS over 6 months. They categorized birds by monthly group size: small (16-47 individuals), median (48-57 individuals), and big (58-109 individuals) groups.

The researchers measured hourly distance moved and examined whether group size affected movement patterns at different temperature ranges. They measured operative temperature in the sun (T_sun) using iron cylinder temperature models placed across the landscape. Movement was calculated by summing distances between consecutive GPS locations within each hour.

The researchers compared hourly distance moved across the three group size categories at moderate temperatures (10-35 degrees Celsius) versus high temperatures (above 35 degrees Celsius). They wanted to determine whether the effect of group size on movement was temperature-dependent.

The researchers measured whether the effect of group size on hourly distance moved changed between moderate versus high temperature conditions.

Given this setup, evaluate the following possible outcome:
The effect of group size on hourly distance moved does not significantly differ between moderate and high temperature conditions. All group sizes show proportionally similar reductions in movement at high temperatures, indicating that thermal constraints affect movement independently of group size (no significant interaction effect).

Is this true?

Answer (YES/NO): NO